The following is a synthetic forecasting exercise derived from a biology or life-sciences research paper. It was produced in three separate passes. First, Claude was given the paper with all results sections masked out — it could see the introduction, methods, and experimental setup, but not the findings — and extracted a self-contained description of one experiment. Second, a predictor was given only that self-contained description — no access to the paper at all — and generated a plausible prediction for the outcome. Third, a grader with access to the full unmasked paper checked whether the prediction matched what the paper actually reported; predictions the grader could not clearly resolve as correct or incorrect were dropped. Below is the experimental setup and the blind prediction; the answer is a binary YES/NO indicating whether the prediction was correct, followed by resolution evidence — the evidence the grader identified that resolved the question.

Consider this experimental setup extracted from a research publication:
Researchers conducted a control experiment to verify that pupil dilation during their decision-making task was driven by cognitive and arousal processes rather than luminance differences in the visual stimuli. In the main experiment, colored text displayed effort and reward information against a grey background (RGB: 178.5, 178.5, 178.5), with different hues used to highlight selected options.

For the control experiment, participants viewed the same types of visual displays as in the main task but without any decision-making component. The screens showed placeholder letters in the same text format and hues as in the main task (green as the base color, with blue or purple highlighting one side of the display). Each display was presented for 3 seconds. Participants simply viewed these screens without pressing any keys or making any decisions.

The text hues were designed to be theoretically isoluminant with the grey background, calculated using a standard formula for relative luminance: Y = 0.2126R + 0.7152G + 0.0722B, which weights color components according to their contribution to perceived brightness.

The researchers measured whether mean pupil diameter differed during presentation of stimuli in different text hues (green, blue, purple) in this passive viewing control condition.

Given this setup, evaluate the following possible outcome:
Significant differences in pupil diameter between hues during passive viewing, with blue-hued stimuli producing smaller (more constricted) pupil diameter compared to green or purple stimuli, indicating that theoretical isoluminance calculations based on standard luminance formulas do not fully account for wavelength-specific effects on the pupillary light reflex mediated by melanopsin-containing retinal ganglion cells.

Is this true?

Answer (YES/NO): NO